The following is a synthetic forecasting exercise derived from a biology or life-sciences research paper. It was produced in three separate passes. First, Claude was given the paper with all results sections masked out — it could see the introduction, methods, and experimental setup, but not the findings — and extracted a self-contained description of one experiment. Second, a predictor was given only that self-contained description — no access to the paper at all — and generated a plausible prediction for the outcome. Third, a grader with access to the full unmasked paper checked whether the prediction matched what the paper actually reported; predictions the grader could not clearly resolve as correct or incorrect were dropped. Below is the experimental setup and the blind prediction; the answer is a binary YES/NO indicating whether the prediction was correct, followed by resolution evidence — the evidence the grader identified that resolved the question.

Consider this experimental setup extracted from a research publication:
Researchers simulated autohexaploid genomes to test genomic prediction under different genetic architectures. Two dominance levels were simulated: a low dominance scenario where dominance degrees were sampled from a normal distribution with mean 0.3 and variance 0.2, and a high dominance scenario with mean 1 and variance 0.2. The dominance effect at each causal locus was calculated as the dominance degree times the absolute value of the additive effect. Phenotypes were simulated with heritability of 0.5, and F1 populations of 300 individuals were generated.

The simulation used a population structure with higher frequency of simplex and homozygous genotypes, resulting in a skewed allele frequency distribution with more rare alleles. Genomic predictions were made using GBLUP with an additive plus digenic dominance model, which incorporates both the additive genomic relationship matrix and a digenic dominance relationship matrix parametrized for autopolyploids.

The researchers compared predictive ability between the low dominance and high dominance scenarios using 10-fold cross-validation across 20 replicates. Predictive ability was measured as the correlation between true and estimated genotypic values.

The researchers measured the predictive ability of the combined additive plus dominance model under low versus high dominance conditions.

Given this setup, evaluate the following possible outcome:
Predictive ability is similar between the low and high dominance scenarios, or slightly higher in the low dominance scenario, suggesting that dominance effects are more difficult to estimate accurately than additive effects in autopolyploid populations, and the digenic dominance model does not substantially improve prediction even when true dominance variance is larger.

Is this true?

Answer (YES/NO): YES